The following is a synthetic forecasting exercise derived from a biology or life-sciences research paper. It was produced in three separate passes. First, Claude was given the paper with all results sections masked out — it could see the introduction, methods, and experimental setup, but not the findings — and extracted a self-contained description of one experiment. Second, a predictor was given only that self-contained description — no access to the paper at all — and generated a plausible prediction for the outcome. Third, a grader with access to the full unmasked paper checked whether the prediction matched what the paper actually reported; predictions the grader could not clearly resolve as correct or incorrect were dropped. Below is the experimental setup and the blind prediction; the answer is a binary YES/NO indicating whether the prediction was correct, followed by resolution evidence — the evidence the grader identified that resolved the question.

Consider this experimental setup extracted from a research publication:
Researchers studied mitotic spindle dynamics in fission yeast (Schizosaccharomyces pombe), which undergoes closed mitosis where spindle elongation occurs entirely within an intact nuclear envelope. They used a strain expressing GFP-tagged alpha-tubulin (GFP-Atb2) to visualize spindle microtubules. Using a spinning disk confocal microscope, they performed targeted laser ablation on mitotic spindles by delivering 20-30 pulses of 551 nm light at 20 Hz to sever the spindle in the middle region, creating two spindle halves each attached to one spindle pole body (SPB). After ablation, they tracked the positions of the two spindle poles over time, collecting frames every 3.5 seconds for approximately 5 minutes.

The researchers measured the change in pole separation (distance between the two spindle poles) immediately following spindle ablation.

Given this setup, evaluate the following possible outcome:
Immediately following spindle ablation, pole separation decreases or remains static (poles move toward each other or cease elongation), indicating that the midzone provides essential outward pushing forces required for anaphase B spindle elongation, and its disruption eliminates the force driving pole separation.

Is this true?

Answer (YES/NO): NO